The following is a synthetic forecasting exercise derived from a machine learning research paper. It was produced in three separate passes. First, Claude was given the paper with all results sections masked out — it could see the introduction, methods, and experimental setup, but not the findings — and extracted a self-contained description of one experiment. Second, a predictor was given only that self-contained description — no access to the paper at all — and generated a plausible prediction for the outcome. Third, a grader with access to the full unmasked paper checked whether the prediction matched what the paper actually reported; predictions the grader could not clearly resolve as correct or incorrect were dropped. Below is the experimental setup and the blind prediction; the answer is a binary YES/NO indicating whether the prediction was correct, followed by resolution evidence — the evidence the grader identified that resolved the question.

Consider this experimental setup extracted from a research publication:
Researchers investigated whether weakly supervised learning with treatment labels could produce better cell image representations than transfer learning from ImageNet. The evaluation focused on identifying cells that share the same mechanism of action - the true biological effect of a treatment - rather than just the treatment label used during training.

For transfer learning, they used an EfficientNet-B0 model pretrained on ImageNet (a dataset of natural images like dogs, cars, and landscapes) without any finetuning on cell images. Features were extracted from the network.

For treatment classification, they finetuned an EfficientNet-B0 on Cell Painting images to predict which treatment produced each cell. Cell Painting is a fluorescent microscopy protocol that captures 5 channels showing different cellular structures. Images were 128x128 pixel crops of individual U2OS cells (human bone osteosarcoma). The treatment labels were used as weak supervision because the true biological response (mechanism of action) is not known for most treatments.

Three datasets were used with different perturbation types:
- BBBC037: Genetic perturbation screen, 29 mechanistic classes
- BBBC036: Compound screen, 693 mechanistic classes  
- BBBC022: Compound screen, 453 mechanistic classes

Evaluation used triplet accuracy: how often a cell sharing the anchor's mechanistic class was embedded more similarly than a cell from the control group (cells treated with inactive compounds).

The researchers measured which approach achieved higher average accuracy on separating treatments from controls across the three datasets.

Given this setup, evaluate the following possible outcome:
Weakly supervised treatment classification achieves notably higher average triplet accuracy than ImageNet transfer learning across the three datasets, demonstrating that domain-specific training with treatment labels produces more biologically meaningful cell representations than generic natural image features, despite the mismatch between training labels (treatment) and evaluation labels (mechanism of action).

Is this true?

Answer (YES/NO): NO